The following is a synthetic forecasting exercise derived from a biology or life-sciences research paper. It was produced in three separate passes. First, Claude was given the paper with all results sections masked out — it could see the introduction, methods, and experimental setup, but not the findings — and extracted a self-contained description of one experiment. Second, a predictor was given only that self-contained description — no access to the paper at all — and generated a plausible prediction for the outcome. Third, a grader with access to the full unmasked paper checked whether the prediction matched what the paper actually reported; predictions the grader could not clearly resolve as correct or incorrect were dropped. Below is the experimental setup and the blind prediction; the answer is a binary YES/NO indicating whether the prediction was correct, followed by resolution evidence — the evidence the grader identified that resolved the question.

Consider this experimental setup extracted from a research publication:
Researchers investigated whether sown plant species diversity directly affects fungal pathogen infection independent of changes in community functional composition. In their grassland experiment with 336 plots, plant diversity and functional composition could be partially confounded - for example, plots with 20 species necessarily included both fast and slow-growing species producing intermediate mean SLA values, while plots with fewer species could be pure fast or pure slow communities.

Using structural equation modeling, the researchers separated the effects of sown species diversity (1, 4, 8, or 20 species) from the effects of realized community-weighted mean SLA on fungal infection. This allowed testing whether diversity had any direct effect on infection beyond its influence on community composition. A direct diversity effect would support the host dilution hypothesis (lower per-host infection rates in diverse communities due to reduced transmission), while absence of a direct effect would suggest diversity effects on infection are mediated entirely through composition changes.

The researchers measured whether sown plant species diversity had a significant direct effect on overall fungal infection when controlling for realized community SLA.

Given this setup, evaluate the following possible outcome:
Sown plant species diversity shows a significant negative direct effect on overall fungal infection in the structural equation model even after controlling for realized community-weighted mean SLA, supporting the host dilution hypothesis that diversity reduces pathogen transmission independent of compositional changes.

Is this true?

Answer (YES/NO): NO